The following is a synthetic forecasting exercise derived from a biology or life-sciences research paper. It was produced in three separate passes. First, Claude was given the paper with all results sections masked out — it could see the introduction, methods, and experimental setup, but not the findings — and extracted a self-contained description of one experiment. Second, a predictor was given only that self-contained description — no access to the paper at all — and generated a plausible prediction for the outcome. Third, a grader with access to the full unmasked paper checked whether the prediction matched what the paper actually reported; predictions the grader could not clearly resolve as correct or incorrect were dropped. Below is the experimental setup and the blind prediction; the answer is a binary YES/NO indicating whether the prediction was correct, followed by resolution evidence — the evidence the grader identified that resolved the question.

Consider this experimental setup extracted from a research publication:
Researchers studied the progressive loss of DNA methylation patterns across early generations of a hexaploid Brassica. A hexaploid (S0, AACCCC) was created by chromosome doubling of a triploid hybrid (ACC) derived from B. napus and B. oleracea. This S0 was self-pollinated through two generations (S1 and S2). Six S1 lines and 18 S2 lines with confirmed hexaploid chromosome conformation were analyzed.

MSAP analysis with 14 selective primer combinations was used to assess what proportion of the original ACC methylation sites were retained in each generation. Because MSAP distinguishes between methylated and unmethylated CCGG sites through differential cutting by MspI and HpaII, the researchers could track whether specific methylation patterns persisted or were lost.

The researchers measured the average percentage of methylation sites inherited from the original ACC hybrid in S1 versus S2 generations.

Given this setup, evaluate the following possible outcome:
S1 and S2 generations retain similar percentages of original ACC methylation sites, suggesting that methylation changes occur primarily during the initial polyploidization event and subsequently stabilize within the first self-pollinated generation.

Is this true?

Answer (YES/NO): NO